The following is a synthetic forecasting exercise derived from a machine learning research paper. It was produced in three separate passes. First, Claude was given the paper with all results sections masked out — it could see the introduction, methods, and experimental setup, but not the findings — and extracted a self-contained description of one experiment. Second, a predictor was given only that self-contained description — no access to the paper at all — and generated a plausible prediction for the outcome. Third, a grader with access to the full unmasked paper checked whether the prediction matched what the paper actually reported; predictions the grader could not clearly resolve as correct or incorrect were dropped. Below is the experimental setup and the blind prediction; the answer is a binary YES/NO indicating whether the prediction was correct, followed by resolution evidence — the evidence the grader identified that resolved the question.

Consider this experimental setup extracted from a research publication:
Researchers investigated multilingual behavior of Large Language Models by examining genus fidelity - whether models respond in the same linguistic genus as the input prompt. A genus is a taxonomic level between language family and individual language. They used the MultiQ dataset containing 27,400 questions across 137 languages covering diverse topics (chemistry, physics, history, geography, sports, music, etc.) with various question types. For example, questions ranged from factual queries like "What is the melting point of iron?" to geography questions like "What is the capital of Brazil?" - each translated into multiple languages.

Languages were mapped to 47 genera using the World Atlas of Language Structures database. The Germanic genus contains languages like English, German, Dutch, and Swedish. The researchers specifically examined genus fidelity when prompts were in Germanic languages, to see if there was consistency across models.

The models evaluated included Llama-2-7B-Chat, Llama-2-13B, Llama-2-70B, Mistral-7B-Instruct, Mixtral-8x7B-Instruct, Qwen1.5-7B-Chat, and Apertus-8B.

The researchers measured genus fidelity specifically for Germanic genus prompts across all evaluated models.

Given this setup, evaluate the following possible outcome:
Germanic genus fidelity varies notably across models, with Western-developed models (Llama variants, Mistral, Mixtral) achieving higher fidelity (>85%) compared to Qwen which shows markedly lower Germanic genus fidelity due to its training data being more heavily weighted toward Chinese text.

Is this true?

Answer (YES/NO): NO